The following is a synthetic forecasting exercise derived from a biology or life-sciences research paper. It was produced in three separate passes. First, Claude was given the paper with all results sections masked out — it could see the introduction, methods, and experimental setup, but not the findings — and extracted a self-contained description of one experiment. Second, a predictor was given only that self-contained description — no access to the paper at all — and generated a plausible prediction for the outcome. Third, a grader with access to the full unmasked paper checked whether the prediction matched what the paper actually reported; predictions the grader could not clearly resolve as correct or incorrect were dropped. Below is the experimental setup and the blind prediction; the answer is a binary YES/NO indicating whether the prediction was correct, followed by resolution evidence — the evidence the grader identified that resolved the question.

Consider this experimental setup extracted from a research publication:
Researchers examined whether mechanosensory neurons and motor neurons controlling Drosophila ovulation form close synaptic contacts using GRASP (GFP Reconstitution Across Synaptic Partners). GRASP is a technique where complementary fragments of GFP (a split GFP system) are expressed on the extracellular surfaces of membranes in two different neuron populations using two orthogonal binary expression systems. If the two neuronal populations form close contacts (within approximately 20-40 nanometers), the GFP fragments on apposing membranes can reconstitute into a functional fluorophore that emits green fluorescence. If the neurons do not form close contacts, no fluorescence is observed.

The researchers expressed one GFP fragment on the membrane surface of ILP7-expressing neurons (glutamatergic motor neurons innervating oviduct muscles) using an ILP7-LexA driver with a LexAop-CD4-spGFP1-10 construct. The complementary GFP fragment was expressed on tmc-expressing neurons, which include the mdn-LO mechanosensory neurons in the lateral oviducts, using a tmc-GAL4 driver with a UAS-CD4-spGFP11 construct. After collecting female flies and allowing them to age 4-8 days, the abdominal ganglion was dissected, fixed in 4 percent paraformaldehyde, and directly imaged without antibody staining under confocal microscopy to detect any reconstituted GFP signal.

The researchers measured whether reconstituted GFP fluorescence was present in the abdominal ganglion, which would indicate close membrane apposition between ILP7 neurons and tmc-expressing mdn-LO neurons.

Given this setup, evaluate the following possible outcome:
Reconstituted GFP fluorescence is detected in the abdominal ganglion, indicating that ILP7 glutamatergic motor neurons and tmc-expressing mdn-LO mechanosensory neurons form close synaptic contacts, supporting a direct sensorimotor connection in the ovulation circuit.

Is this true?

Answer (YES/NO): YES